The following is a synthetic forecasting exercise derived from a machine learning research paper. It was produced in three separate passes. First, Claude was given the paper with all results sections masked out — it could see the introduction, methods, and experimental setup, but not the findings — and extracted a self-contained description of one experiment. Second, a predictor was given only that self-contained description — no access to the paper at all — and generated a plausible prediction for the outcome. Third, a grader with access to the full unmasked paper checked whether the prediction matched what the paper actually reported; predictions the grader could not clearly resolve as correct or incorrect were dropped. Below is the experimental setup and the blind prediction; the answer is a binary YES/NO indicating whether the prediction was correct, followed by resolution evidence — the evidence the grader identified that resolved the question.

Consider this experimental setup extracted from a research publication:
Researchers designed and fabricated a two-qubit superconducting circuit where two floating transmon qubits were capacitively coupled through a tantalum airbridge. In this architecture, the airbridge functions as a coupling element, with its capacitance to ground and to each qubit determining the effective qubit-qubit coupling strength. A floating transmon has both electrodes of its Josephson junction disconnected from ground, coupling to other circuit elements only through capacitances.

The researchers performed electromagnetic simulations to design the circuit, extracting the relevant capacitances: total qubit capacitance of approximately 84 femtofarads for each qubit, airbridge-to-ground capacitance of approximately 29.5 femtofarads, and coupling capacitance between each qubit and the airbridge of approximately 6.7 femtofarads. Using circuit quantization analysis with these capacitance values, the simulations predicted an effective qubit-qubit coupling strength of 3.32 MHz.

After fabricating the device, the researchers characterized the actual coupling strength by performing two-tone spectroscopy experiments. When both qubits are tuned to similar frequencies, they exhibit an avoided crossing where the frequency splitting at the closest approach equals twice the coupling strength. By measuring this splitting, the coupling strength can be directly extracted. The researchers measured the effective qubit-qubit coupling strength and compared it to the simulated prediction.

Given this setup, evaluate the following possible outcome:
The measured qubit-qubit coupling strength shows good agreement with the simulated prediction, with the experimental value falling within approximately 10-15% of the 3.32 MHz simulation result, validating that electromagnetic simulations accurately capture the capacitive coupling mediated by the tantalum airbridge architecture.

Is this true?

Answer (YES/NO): NO